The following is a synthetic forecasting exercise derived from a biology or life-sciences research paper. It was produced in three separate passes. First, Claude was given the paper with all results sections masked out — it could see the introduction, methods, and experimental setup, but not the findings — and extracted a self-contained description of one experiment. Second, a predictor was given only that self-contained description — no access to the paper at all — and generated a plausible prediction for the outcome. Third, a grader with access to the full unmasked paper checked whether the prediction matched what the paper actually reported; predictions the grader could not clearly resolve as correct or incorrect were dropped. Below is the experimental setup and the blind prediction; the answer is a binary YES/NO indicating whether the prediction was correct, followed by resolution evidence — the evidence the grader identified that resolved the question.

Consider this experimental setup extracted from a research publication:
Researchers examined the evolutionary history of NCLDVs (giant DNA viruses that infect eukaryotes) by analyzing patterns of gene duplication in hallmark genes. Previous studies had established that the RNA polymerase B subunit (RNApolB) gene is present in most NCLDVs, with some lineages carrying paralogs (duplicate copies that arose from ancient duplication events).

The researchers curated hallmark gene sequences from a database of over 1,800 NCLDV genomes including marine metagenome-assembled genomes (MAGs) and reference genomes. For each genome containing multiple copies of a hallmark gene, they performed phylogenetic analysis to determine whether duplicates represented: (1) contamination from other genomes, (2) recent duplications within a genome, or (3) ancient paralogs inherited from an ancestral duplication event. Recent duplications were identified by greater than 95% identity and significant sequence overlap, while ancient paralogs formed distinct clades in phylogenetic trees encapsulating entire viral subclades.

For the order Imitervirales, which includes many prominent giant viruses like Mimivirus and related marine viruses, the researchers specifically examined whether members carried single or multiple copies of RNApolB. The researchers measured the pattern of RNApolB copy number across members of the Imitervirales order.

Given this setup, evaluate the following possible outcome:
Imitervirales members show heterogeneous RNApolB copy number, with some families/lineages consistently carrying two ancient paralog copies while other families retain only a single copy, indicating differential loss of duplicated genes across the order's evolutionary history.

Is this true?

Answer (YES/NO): YES